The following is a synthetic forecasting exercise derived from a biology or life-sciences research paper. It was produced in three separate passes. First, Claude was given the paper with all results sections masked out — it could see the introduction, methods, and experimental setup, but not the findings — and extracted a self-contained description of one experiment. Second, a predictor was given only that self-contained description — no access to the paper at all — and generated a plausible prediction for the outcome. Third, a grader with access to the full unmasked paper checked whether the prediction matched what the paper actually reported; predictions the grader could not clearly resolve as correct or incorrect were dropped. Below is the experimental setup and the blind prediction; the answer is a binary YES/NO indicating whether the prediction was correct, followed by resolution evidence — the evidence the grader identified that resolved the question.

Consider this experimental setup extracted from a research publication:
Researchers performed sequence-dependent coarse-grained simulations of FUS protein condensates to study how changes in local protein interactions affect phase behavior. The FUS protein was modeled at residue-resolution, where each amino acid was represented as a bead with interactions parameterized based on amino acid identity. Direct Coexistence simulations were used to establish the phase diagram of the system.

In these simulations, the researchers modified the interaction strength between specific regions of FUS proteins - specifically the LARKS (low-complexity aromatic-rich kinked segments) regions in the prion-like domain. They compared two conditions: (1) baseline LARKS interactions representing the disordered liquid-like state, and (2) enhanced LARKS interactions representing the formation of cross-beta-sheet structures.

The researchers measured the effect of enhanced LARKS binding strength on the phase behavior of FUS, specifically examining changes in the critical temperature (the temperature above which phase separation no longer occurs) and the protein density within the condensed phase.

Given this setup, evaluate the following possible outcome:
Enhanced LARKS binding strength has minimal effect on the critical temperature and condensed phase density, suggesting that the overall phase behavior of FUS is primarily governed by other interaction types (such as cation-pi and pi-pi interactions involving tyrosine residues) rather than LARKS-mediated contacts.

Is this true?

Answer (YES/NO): NO